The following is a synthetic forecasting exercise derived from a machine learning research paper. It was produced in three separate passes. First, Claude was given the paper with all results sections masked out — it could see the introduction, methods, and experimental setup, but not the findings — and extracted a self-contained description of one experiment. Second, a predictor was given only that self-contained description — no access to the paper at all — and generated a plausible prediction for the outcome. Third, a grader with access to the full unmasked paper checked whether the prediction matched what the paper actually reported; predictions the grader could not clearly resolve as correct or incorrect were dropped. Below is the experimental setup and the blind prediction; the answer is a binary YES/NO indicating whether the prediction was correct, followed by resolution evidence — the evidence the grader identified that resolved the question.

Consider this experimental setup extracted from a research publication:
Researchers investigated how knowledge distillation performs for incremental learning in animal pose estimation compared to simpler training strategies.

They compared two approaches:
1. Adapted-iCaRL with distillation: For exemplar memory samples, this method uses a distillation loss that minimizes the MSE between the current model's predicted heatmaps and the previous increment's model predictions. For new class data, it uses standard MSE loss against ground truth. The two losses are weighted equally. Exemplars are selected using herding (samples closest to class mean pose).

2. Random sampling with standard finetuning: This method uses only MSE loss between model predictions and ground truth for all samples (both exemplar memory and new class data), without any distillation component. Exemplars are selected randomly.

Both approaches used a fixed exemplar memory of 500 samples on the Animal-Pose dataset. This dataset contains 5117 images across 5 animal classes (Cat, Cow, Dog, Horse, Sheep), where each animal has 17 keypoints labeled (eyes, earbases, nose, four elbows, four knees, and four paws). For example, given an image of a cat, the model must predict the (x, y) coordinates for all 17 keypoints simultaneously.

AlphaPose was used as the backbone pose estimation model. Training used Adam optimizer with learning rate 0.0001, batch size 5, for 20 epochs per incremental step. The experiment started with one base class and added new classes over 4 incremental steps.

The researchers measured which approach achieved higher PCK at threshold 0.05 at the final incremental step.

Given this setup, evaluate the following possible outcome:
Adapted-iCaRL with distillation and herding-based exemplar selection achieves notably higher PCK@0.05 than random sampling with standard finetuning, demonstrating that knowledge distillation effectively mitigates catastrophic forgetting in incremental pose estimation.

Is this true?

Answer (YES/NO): NO